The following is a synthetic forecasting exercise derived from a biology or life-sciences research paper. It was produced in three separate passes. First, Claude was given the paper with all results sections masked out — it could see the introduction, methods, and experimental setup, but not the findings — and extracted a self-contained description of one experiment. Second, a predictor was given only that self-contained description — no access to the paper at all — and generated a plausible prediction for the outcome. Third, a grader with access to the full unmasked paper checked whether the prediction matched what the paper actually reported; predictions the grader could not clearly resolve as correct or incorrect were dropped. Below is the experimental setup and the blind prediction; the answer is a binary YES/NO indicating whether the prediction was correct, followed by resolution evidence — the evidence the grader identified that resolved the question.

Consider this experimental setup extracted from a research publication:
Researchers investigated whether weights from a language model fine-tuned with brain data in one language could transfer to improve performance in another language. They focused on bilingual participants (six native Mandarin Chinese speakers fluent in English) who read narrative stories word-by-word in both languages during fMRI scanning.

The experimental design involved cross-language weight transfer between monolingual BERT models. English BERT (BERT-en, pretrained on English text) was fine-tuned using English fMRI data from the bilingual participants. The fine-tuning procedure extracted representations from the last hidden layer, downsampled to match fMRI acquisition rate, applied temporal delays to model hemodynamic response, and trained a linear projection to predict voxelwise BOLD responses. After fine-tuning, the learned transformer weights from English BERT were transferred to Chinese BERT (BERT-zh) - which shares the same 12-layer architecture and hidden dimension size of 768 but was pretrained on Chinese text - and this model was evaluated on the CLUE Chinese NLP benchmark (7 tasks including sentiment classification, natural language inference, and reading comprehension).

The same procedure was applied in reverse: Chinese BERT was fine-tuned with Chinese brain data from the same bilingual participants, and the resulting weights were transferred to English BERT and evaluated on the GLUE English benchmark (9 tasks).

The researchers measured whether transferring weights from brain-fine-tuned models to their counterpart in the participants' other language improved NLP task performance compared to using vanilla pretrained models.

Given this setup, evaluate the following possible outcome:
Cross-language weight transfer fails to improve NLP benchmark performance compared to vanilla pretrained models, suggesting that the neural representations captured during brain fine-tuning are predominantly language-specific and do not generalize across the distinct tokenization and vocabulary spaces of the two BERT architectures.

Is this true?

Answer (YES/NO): NO